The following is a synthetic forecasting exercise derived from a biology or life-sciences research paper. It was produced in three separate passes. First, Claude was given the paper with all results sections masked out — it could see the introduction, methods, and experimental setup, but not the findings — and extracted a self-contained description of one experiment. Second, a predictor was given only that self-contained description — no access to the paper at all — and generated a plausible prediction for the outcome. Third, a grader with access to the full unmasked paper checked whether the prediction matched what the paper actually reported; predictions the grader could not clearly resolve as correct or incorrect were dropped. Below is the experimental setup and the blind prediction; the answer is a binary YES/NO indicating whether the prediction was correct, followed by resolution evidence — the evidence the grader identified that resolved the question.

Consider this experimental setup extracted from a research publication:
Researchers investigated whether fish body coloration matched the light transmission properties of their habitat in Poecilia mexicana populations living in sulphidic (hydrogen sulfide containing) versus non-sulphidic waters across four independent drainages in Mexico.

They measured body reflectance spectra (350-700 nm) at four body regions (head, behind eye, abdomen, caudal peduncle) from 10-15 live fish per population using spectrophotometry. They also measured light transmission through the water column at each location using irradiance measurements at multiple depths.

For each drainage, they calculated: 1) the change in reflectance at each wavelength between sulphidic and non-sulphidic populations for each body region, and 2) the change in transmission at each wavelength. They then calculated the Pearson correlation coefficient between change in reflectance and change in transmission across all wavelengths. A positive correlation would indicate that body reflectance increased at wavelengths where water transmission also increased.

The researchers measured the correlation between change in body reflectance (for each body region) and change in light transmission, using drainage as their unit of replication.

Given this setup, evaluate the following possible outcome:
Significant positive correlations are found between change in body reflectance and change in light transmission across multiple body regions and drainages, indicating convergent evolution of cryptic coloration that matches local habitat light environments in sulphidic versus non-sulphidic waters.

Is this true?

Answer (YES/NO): NO